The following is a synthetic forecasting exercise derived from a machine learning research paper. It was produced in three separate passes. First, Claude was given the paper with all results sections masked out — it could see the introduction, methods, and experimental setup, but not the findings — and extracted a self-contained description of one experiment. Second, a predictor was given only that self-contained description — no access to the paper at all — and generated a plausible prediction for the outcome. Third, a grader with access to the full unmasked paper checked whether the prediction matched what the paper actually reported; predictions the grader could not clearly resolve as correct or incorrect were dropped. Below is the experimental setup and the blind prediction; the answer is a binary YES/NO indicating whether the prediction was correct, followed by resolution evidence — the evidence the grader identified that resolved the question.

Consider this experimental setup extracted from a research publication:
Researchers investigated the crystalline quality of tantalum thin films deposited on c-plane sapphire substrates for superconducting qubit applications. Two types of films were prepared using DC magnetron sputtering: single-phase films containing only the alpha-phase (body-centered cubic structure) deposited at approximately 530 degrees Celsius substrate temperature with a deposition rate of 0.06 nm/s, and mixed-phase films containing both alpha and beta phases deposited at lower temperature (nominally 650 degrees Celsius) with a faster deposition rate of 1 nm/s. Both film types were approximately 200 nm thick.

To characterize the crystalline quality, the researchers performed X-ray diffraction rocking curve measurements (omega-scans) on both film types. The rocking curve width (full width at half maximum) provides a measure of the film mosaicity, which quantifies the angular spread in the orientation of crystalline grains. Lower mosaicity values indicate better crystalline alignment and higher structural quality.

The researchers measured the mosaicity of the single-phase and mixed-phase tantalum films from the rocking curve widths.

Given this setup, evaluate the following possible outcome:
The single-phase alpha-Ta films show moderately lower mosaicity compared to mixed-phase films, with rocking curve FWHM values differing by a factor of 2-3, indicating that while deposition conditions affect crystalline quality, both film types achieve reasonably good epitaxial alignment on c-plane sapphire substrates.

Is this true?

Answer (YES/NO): NO